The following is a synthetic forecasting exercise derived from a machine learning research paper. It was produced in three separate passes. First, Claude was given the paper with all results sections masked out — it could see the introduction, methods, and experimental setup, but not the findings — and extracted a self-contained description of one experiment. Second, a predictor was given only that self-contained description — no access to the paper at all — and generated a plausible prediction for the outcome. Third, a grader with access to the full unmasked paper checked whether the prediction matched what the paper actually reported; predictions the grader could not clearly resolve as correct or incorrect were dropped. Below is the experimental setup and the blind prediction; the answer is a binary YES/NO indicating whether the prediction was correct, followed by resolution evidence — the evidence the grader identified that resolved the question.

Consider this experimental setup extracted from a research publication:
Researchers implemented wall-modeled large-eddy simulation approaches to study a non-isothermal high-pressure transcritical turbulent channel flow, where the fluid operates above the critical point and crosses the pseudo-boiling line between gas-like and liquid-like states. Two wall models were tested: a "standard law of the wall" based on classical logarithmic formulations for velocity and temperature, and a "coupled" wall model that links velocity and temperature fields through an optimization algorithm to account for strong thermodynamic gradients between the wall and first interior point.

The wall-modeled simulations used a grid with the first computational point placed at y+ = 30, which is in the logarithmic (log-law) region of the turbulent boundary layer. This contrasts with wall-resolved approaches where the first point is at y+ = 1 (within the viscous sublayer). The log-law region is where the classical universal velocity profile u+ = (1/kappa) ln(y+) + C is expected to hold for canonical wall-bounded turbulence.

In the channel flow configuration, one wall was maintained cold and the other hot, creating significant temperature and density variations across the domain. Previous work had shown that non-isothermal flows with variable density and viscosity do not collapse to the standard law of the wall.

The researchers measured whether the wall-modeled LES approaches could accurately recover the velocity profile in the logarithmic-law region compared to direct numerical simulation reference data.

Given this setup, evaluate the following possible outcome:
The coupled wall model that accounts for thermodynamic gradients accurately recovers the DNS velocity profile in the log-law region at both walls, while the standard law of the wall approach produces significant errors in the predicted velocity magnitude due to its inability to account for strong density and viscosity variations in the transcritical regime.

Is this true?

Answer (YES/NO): NO